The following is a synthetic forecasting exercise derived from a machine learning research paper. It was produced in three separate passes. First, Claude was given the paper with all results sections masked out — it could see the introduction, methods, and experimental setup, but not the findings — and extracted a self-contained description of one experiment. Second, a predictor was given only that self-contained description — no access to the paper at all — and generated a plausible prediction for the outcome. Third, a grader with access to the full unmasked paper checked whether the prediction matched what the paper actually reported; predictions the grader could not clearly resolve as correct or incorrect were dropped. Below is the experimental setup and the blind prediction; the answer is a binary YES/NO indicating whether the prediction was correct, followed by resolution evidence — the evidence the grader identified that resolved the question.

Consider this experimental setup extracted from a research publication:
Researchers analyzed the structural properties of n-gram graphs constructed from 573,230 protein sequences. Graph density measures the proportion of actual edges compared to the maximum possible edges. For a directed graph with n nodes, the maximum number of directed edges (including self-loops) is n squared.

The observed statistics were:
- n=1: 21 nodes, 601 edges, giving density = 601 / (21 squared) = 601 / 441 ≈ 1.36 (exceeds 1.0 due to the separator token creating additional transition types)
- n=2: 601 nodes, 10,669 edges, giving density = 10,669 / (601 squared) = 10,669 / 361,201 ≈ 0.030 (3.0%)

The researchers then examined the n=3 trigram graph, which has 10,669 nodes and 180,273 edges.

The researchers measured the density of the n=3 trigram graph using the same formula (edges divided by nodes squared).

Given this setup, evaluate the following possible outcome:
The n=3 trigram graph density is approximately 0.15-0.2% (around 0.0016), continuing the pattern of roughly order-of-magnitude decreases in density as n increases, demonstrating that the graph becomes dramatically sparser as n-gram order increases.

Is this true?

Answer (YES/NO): YES